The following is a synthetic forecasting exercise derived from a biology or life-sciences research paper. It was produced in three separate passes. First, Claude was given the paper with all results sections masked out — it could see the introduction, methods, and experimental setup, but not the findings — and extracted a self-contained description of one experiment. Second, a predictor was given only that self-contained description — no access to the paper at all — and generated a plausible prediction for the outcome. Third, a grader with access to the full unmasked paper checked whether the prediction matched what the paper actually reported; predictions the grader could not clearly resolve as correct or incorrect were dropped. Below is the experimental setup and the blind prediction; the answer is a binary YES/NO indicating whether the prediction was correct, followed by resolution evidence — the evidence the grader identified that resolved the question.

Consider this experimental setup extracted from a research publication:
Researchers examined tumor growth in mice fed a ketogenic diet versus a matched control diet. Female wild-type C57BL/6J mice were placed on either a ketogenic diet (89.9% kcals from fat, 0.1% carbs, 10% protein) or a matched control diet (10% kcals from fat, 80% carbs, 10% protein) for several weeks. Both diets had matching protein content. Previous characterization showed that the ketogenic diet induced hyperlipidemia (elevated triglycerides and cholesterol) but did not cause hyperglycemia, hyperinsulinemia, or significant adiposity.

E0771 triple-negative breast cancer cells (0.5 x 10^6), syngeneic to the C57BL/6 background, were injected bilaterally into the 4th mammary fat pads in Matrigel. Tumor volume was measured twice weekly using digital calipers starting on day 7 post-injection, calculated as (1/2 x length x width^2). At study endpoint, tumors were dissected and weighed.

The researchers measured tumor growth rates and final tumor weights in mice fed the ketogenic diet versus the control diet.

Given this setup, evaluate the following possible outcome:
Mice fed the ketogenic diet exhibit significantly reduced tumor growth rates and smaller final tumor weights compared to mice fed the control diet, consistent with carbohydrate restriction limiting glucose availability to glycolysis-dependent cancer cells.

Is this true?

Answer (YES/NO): NO